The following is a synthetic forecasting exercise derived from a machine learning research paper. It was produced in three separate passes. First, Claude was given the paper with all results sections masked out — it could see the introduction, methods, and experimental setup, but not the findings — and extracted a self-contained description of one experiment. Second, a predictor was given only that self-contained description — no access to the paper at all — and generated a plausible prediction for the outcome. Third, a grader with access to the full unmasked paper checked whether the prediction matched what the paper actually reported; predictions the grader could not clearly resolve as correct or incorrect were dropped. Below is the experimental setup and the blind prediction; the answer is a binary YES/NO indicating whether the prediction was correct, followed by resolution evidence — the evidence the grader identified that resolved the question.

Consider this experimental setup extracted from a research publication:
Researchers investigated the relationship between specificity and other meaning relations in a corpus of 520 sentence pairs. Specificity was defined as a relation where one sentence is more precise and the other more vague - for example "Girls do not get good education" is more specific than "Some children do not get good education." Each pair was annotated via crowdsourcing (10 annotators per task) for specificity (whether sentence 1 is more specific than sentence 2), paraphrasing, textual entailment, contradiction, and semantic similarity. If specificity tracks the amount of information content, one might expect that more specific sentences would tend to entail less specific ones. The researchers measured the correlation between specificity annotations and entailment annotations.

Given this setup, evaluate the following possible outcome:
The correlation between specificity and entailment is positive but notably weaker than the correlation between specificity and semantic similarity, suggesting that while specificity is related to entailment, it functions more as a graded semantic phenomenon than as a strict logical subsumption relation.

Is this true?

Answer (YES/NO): NO